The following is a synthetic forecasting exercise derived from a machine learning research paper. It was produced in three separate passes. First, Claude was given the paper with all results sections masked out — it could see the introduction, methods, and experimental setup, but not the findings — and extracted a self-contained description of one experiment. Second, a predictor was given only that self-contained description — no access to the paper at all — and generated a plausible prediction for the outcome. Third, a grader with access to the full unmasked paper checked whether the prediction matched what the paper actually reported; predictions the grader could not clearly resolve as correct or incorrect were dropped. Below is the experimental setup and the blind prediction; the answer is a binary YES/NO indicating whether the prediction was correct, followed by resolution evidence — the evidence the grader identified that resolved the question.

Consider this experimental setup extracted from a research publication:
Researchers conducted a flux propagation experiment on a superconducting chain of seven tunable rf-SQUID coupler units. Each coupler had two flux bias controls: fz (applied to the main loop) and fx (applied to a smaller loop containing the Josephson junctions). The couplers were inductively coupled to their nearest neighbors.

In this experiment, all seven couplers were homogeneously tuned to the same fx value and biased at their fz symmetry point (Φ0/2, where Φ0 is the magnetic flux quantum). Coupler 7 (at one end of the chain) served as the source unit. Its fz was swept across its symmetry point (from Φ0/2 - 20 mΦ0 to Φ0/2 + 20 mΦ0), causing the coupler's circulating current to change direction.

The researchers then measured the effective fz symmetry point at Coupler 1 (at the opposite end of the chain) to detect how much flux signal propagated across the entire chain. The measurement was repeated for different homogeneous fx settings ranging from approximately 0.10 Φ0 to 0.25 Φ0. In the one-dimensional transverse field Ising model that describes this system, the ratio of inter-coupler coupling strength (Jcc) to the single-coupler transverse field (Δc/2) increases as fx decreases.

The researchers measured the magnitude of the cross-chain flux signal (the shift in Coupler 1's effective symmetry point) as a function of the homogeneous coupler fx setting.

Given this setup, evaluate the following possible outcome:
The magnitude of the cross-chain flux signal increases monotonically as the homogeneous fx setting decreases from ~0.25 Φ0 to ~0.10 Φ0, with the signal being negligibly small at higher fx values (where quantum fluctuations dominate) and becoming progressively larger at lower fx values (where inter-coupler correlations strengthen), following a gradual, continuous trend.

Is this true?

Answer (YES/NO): NO